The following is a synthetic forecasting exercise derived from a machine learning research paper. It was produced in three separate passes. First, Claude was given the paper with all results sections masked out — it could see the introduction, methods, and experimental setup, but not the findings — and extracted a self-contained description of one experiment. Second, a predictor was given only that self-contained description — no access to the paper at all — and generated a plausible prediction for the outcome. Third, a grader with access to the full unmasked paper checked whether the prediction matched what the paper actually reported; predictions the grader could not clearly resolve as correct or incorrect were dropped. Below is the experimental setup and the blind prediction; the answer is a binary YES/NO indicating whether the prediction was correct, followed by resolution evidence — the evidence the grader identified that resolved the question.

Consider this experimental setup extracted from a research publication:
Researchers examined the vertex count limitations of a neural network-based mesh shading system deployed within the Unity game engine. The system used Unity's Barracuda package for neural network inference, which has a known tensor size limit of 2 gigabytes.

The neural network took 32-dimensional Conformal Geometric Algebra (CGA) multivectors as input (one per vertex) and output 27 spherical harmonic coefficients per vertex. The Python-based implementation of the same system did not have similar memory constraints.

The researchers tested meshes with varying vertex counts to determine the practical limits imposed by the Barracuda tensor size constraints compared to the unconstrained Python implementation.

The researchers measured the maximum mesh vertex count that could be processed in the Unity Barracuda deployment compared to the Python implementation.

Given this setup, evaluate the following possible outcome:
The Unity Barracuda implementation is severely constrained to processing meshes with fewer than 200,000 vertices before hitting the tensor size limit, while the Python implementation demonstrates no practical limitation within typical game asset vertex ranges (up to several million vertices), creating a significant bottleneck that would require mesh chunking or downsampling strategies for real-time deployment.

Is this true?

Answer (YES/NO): NO